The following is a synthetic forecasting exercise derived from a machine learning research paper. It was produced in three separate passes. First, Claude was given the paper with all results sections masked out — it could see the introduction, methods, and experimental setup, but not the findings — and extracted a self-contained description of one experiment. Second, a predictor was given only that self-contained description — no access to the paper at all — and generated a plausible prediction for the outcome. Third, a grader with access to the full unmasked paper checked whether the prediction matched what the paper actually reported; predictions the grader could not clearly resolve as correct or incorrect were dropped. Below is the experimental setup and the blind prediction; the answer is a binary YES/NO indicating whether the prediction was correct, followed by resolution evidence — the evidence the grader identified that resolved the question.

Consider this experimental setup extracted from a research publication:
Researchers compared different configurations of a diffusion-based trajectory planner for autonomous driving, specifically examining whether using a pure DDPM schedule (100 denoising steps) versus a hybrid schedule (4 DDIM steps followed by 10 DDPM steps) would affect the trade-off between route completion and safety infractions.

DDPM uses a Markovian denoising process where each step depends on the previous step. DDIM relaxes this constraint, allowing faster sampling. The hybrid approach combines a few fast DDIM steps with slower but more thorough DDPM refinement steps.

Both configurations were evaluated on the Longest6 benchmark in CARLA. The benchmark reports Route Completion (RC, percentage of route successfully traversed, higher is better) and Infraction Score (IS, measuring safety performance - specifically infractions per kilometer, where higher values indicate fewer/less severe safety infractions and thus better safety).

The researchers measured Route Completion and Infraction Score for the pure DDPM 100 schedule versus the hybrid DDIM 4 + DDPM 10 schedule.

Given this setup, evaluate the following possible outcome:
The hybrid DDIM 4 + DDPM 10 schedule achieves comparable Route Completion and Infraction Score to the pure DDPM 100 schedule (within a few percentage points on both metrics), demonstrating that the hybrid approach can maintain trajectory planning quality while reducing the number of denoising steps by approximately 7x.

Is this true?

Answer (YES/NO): YES